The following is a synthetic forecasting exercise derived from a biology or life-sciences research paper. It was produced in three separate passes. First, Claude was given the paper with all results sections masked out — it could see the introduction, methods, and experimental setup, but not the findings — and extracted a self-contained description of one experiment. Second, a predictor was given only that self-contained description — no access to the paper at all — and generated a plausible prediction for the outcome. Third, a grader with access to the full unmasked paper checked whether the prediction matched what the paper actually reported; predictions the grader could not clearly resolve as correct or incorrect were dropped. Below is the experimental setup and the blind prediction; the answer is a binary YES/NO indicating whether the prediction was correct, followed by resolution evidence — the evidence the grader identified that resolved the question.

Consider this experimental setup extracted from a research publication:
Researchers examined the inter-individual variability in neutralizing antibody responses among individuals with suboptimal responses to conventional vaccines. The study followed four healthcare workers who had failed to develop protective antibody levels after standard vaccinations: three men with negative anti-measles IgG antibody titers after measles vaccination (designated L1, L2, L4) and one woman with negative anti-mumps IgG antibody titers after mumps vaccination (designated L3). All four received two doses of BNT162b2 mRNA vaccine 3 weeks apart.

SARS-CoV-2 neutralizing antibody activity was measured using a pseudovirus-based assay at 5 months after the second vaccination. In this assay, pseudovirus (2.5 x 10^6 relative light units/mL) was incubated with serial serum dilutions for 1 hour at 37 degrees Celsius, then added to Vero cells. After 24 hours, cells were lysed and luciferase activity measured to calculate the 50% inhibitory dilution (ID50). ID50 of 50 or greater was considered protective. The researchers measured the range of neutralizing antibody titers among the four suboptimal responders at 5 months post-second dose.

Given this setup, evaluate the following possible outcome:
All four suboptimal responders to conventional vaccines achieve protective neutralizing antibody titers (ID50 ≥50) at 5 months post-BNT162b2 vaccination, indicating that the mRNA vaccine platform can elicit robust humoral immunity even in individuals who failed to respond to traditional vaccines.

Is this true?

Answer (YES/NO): YES